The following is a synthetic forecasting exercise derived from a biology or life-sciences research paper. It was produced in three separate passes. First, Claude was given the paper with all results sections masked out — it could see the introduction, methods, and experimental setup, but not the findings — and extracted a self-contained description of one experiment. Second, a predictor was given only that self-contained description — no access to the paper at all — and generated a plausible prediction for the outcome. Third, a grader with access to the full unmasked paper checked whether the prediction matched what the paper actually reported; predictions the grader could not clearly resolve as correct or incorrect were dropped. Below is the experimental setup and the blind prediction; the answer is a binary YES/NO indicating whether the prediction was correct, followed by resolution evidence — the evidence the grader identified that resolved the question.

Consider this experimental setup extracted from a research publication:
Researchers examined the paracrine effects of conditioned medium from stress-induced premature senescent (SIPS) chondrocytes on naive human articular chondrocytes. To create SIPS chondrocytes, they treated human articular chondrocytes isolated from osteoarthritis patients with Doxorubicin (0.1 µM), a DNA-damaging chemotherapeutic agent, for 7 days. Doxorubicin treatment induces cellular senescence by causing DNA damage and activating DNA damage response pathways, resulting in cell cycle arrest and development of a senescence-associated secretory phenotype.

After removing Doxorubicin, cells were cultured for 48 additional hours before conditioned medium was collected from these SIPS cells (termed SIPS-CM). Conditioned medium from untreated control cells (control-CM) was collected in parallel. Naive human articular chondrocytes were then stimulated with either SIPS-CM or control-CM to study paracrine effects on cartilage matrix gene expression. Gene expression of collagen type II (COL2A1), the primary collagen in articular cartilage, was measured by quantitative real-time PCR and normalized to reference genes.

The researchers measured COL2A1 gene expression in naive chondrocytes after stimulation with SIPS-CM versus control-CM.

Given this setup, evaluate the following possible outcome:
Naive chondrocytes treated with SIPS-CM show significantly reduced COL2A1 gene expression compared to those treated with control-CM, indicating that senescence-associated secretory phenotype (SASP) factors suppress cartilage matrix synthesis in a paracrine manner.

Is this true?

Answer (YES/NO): YES